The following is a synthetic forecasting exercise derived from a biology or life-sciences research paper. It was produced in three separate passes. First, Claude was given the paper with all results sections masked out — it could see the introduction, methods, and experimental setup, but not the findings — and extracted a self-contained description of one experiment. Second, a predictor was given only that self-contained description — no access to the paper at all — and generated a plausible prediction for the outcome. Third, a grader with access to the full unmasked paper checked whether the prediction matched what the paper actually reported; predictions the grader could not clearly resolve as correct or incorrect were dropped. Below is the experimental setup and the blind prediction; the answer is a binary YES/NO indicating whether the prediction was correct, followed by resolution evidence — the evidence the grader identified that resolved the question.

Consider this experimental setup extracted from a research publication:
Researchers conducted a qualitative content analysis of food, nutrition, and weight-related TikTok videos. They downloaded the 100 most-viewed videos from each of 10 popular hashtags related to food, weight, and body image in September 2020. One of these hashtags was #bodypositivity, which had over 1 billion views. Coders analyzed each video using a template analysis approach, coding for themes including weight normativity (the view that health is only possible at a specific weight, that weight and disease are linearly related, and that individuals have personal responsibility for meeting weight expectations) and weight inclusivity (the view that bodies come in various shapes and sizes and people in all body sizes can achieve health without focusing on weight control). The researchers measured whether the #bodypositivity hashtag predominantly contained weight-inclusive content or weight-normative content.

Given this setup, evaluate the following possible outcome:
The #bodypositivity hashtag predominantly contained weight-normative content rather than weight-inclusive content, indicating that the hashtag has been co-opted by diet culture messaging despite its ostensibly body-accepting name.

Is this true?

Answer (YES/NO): YES